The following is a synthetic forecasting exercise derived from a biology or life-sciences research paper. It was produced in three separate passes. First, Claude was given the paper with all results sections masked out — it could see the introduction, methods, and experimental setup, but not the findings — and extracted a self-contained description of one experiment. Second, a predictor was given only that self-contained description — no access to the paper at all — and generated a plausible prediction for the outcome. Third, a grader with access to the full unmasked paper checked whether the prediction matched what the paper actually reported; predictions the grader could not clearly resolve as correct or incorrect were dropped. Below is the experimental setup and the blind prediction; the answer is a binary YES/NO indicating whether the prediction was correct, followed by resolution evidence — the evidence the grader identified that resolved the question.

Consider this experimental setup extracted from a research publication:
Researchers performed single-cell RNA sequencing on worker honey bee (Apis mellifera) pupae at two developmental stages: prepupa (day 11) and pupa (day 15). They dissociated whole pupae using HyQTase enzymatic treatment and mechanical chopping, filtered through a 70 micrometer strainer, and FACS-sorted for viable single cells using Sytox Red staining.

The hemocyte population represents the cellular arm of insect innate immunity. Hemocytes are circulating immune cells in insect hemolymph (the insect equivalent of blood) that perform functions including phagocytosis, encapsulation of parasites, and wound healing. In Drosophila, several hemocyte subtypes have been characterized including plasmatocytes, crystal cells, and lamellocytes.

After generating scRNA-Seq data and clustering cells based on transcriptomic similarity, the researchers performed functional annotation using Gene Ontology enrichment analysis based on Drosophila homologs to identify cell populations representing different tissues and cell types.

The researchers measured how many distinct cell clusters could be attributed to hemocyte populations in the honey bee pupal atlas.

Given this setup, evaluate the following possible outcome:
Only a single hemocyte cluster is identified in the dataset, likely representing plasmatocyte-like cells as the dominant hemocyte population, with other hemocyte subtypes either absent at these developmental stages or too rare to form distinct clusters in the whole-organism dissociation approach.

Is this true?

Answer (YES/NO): NO